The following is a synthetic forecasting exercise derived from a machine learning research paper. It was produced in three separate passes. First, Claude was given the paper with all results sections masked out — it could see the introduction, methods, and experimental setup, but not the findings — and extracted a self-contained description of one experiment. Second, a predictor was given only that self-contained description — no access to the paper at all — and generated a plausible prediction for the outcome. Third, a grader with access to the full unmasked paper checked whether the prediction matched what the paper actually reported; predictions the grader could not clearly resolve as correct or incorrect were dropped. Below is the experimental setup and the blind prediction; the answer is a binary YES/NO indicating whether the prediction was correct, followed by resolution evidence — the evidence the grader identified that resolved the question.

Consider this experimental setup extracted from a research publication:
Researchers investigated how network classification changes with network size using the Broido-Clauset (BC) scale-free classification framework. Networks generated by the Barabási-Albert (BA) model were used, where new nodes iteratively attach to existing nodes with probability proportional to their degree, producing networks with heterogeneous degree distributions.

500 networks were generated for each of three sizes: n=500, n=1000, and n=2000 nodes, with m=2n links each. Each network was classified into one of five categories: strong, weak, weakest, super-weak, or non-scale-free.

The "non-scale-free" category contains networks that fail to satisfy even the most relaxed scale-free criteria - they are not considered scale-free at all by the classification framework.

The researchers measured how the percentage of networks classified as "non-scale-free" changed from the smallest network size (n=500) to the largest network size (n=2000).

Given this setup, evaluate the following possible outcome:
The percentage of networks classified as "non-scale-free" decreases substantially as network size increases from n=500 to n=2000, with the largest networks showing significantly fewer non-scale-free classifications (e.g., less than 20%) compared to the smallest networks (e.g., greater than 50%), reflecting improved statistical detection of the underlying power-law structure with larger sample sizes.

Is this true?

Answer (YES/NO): NO